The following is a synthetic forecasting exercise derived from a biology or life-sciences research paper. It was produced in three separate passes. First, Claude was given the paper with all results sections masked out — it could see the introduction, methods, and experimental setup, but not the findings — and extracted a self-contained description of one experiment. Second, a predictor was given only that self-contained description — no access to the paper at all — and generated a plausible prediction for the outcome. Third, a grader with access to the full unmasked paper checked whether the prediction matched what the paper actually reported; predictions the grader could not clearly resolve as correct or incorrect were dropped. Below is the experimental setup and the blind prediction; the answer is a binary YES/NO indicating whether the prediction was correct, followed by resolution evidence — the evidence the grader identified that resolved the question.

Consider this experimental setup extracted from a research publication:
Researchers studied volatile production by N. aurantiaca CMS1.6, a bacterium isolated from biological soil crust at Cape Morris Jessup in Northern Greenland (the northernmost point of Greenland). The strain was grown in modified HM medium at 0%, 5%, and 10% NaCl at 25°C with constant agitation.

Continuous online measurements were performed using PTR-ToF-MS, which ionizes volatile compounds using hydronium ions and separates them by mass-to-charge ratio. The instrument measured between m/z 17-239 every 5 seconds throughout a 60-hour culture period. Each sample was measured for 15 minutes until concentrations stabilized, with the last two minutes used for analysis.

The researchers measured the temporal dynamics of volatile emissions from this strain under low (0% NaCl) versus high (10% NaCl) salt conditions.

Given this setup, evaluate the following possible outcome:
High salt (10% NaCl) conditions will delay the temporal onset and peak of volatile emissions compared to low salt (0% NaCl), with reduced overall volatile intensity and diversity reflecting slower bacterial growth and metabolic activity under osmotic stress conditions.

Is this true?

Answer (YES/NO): NO